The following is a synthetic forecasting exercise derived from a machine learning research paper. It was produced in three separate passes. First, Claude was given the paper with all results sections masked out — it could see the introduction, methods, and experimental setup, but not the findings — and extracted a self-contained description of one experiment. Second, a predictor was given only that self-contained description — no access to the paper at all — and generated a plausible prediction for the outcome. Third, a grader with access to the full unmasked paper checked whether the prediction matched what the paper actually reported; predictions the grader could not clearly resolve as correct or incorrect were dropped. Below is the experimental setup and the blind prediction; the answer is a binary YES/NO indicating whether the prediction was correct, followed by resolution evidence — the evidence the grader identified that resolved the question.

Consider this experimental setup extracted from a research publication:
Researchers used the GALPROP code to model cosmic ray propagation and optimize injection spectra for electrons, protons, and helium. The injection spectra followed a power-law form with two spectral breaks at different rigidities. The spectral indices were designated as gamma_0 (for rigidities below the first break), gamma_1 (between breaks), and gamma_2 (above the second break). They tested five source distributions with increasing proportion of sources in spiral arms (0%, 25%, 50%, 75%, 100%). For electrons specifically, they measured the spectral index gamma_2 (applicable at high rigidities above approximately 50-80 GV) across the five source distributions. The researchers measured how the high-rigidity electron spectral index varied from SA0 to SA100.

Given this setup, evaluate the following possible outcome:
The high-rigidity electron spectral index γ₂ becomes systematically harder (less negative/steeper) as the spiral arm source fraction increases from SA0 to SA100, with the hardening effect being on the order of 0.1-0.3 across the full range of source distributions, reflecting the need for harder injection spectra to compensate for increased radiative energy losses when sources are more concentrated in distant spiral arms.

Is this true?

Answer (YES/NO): NO